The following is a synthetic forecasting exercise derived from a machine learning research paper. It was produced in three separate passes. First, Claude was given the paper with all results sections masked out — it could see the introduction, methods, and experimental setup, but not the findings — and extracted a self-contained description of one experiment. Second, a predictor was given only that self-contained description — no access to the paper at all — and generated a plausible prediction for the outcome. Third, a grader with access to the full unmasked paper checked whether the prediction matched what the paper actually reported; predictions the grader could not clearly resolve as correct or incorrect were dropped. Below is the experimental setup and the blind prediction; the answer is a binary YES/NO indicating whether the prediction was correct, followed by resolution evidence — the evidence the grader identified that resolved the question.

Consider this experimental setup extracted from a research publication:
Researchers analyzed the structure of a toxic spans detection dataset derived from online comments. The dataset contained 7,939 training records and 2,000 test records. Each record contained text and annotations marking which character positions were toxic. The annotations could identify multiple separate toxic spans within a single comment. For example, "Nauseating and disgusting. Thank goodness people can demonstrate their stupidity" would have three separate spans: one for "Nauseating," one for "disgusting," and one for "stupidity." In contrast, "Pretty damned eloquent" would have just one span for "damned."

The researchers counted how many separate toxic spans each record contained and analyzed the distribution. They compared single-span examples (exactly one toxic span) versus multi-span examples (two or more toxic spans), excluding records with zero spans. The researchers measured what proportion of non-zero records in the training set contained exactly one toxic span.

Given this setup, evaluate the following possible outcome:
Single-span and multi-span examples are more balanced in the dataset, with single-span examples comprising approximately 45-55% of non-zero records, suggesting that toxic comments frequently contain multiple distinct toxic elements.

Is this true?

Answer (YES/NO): NO